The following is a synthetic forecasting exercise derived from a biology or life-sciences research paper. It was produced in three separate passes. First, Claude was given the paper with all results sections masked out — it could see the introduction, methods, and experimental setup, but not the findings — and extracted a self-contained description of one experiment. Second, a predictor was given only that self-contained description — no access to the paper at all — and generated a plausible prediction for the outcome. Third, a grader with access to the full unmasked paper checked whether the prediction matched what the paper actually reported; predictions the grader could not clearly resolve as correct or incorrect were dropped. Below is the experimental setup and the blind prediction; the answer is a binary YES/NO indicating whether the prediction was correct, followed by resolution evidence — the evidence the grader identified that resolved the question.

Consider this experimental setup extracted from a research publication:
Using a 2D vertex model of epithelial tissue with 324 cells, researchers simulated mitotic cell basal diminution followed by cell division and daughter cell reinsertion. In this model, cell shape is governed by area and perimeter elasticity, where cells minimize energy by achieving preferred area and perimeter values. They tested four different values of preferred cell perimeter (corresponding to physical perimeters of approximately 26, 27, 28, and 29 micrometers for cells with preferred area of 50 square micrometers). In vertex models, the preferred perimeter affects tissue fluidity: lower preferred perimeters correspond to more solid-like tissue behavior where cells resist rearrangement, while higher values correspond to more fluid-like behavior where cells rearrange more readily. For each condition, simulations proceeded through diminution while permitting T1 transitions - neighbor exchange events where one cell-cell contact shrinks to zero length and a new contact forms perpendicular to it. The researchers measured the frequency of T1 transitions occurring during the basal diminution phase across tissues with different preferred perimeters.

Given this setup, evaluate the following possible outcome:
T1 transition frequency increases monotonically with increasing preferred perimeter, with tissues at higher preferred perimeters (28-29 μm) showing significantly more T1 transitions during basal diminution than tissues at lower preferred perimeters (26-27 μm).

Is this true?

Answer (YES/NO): NO